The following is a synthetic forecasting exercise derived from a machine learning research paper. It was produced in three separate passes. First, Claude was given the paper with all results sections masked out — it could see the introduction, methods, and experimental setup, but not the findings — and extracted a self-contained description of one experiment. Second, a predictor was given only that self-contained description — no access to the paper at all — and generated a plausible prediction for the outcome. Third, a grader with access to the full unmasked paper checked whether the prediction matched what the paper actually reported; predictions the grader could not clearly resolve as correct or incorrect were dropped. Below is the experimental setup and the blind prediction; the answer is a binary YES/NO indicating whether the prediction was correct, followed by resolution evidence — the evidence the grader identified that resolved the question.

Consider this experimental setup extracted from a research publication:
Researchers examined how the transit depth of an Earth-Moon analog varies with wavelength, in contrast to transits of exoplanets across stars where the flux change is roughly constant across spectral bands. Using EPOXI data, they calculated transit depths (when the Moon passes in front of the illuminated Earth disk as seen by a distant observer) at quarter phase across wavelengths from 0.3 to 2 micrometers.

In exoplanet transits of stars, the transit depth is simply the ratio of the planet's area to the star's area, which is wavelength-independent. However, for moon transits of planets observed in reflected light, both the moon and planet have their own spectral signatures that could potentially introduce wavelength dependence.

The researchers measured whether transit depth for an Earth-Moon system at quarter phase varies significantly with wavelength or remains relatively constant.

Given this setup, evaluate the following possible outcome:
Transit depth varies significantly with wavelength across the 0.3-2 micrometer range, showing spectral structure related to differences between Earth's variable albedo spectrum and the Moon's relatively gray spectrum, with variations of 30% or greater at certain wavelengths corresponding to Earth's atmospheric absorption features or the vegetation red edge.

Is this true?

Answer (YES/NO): NO